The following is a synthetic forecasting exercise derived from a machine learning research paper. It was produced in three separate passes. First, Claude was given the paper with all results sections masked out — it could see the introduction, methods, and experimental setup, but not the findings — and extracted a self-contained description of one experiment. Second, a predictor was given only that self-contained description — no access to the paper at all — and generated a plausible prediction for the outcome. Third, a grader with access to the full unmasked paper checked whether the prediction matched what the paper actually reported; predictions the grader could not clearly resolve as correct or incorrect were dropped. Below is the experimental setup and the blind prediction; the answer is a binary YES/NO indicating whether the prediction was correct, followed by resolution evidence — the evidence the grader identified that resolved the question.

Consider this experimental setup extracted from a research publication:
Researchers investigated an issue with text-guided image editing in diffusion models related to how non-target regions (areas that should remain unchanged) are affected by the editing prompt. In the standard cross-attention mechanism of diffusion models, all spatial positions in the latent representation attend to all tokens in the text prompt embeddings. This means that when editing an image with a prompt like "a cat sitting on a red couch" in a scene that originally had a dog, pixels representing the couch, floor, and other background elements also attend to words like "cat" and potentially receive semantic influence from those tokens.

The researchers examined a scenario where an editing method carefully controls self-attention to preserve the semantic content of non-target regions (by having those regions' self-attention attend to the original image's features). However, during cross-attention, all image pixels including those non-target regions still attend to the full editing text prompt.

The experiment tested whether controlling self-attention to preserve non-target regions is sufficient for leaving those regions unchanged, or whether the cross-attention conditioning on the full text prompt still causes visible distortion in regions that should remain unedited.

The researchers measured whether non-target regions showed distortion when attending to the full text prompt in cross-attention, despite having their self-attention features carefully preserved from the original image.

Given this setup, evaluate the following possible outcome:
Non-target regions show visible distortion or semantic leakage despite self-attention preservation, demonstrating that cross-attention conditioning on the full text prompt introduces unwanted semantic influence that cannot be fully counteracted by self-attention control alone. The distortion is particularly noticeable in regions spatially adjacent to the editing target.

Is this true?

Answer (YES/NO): YES